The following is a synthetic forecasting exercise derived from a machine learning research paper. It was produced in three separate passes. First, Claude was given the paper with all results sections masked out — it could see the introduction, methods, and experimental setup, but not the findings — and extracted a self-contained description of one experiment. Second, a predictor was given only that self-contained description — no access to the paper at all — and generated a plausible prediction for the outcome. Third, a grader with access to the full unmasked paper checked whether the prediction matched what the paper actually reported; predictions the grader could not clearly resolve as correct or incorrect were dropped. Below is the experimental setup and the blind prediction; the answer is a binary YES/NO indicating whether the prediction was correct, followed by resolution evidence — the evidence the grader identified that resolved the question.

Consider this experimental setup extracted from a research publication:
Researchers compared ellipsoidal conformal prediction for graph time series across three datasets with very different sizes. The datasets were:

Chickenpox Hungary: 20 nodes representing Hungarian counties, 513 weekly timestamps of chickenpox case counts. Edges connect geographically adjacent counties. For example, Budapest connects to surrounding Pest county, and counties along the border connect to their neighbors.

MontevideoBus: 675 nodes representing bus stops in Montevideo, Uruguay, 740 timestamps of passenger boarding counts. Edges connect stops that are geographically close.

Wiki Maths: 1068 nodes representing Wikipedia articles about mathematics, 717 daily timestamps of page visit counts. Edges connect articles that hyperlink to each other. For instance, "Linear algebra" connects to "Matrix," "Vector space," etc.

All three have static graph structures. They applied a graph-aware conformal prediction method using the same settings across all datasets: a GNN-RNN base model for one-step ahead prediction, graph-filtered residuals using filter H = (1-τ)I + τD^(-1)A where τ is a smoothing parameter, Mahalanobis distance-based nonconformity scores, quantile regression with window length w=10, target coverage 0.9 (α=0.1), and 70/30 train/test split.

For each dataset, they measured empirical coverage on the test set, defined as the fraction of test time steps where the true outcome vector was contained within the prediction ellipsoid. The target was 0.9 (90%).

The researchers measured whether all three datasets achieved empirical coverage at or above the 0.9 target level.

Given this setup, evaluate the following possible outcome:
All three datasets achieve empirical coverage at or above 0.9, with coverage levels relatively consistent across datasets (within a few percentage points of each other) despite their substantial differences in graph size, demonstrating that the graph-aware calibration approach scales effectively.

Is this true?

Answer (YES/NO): NO